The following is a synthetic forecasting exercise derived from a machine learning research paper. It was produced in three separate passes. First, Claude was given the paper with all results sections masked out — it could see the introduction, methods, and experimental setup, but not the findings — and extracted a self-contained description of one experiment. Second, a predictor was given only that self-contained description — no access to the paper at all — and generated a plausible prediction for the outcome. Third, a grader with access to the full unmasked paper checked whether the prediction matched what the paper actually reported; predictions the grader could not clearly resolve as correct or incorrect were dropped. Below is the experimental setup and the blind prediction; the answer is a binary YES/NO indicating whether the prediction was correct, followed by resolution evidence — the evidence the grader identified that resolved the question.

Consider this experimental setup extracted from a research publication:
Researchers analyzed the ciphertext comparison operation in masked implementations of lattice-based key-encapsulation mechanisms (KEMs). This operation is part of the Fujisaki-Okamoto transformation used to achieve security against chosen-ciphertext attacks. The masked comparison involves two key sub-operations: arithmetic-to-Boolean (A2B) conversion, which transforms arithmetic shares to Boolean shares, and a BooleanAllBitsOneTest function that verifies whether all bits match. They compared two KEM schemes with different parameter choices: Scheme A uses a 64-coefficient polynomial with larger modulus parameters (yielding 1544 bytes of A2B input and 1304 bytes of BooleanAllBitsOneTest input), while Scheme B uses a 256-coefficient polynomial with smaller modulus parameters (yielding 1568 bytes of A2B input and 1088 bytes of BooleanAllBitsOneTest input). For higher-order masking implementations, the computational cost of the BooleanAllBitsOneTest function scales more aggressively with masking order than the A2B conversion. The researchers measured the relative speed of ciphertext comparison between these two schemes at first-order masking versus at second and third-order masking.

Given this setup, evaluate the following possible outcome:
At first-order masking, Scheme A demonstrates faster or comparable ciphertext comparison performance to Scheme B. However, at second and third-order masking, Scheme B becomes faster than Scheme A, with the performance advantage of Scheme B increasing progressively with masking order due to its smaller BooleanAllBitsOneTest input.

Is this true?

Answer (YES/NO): YES